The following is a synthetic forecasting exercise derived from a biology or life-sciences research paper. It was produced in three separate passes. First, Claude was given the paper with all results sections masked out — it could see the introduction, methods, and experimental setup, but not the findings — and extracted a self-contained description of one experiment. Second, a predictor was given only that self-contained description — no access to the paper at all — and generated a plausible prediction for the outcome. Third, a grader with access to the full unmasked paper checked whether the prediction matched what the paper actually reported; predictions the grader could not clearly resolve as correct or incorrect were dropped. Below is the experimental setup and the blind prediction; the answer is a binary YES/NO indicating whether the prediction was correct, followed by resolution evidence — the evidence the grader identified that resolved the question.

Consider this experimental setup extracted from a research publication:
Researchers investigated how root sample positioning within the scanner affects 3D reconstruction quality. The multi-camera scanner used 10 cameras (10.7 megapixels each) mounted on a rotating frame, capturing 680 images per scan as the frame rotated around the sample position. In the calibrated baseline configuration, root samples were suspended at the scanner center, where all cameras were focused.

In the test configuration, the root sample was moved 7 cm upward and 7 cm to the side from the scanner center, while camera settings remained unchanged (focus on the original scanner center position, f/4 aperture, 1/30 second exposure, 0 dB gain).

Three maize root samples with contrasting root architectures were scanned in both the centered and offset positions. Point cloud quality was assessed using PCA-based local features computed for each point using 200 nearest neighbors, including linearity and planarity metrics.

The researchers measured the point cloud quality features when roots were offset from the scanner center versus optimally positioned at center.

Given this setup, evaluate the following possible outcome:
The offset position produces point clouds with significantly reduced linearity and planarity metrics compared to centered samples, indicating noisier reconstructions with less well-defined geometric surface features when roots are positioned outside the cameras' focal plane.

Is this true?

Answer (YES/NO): NO